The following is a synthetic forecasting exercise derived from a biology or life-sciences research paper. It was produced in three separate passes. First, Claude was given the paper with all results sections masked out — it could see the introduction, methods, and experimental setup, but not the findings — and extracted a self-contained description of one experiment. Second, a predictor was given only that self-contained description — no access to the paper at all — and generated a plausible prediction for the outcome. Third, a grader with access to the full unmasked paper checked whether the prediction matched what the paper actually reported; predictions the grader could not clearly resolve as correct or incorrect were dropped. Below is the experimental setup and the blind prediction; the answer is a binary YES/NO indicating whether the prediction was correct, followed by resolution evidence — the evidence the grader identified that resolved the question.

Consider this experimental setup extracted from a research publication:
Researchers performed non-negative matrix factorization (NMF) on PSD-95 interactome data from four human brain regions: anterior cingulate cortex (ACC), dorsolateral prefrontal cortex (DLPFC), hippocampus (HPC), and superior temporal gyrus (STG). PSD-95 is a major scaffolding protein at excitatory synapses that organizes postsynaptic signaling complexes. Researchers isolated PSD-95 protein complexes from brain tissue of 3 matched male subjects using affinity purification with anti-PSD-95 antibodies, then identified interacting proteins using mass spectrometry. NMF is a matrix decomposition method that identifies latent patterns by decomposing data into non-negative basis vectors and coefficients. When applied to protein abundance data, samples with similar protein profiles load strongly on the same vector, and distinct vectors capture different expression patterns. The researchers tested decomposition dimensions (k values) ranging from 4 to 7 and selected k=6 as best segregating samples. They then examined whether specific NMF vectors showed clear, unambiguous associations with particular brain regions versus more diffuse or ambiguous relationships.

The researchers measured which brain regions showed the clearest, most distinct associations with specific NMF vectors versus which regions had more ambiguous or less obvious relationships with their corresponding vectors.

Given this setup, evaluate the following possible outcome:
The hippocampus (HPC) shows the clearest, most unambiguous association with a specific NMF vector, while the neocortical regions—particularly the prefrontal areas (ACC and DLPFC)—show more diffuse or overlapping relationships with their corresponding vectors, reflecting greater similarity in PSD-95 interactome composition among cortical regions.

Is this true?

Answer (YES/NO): NO